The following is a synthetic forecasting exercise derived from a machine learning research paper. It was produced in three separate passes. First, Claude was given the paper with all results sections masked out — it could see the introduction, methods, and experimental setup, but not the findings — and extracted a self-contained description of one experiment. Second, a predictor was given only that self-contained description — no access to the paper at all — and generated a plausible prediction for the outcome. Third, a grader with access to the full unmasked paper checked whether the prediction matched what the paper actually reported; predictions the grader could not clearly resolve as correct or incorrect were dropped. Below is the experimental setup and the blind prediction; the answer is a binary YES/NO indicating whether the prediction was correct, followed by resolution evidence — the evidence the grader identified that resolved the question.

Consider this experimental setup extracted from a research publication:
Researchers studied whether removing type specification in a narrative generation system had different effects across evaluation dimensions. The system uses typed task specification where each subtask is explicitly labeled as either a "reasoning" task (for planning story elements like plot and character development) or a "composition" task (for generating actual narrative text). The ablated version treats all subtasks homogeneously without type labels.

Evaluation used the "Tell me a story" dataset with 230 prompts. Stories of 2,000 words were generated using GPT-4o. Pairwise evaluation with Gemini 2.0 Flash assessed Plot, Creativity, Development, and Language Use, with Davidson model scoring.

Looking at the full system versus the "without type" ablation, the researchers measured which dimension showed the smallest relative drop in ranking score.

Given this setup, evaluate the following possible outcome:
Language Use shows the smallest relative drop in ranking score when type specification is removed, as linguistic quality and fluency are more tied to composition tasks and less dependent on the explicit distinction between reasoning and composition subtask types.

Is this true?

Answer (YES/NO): NO